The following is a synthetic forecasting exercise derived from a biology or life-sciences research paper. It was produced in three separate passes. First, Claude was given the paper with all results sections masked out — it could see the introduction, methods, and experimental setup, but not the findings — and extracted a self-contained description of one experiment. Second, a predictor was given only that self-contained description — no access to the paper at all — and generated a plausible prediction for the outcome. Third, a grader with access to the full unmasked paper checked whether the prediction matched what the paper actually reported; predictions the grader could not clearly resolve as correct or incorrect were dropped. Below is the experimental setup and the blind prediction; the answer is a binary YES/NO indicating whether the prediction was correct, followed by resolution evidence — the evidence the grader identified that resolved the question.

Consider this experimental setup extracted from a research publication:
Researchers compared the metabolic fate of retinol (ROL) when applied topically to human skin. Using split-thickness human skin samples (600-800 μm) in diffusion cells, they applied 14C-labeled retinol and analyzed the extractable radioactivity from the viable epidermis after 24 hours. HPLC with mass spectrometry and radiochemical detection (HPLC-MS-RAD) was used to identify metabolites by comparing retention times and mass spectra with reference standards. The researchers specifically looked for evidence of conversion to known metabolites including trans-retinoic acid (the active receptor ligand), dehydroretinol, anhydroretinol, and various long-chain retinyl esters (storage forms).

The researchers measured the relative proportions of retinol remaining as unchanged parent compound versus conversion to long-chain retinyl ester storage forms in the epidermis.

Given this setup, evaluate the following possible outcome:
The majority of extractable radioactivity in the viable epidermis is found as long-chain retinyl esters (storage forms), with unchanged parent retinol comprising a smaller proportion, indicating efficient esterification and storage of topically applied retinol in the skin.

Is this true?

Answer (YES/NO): NO